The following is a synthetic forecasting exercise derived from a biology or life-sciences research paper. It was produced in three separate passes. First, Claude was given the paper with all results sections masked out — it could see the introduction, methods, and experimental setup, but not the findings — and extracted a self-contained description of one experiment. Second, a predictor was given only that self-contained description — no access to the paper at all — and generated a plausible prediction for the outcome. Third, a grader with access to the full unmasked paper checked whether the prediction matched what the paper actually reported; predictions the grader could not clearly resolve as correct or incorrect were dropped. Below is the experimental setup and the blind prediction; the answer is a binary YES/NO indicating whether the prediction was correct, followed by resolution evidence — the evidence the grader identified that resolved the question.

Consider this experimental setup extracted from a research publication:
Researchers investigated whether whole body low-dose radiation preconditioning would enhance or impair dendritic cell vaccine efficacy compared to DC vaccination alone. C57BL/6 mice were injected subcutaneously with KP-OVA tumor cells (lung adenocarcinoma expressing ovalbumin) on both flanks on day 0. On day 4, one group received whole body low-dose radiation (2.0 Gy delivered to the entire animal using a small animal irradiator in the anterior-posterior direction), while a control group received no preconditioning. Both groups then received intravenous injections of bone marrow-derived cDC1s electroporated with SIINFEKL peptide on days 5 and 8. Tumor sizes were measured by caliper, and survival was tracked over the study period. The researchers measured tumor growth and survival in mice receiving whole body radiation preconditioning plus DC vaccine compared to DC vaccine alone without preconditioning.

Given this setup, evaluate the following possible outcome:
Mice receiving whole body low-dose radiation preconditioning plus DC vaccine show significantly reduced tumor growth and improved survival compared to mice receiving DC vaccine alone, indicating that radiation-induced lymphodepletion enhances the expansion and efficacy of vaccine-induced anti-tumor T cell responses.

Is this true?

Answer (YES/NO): YES